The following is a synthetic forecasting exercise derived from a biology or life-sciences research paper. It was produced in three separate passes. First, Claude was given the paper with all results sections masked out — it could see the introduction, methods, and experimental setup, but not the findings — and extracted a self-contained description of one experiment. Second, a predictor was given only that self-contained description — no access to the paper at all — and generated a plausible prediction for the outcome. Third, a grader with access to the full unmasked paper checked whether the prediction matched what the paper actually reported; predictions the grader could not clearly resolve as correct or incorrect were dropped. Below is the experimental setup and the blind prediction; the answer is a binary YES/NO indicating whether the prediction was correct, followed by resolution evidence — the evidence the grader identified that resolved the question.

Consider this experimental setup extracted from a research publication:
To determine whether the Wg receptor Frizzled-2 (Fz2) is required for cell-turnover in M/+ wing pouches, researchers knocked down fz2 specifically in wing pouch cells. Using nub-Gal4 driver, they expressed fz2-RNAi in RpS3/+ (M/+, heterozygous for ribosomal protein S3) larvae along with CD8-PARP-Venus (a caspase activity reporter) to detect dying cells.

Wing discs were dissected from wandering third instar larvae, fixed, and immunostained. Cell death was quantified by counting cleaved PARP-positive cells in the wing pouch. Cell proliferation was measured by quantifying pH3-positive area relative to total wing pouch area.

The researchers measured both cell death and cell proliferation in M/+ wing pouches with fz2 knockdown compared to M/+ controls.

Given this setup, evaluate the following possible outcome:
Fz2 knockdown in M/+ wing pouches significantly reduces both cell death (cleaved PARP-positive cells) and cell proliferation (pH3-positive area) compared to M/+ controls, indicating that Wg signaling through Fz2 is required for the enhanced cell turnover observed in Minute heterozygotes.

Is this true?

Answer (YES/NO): YES